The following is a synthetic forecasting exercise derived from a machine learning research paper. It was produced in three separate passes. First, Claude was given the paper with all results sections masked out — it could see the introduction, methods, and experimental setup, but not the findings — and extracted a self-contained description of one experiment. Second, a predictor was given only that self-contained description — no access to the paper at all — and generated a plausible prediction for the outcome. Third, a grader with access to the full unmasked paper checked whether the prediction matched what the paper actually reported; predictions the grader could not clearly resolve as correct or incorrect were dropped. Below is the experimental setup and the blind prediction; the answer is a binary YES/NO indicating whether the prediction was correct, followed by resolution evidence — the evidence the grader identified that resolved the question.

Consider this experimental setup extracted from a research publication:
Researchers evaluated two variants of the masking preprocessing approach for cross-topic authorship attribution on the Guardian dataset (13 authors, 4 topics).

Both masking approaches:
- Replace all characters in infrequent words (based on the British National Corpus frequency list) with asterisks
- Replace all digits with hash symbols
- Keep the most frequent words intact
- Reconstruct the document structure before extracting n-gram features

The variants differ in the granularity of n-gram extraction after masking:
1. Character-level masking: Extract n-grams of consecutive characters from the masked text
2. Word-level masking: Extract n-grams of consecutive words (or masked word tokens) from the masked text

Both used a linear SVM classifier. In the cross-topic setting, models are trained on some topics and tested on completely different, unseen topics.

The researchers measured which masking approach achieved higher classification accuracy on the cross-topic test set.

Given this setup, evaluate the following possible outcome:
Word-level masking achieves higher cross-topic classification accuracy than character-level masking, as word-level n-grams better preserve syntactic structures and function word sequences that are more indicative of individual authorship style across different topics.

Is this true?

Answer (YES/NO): NO